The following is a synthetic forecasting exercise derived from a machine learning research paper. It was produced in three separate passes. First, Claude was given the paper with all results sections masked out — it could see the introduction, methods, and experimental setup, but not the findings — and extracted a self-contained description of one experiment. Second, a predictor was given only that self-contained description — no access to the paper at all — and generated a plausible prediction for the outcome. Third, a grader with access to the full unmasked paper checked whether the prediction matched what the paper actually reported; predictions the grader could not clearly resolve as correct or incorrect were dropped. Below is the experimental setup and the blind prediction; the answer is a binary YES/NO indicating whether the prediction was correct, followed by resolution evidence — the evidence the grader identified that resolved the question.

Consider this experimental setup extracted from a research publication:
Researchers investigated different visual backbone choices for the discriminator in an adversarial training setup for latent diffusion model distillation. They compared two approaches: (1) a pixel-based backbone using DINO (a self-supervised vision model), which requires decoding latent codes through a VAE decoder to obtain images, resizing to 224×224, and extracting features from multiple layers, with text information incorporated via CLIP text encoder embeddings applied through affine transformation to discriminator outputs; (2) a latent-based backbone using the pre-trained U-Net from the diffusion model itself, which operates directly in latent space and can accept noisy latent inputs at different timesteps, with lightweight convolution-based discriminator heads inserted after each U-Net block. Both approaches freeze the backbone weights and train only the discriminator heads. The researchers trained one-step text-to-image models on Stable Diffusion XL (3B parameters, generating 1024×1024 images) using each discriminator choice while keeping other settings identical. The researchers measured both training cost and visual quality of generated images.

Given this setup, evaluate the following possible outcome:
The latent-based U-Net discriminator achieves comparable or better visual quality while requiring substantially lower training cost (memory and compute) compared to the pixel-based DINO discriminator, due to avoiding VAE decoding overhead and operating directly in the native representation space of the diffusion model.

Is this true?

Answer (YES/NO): YES